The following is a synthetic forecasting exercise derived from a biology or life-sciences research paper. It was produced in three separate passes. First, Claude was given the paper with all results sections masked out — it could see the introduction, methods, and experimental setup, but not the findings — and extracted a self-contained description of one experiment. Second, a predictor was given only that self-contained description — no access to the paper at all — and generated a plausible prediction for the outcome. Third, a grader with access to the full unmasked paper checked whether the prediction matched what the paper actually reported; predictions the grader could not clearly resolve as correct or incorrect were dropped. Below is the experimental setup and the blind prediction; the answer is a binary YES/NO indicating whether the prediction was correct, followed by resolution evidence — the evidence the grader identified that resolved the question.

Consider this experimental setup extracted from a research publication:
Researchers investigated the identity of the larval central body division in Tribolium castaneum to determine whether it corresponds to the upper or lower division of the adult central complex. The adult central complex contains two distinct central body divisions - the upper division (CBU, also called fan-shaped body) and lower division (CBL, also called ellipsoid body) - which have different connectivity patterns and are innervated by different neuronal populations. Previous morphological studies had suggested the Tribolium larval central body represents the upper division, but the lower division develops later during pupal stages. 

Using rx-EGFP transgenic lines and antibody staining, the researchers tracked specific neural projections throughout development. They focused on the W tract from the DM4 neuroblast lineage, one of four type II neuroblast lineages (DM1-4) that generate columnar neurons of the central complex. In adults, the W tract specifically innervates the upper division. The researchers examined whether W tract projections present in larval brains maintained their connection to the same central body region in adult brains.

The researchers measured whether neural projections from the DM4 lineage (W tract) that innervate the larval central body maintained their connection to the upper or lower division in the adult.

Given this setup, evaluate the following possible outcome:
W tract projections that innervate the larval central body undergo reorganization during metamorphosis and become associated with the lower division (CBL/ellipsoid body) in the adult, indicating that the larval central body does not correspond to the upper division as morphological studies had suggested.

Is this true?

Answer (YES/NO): NO